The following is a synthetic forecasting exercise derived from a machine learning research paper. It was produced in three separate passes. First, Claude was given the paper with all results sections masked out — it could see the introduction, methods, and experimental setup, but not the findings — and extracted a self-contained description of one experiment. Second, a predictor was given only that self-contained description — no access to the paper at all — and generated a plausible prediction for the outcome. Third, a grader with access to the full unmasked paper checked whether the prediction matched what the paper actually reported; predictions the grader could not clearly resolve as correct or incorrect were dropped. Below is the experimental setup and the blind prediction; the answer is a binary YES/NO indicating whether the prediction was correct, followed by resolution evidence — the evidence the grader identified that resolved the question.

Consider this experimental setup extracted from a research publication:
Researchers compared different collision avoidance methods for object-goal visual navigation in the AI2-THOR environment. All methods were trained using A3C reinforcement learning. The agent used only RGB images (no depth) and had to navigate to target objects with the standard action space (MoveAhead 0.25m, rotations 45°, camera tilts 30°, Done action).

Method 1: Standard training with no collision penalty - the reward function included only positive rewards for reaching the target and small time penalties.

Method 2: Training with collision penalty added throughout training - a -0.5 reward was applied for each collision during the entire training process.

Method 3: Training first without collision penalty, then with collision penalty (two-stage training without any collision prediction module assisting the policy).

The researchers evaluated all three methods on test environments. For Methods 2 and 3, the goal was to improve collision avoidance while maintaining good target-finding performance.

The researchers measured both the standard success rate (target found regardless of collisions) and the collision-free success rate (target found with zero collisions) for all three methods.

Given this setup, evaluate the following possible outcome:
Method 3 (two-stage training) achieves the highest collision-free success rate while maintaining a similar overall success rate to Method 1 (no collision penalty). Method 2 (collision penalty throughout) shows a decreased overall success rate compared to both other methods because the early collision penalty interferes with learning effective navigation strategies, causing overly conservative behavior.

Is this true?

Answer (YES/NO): NO